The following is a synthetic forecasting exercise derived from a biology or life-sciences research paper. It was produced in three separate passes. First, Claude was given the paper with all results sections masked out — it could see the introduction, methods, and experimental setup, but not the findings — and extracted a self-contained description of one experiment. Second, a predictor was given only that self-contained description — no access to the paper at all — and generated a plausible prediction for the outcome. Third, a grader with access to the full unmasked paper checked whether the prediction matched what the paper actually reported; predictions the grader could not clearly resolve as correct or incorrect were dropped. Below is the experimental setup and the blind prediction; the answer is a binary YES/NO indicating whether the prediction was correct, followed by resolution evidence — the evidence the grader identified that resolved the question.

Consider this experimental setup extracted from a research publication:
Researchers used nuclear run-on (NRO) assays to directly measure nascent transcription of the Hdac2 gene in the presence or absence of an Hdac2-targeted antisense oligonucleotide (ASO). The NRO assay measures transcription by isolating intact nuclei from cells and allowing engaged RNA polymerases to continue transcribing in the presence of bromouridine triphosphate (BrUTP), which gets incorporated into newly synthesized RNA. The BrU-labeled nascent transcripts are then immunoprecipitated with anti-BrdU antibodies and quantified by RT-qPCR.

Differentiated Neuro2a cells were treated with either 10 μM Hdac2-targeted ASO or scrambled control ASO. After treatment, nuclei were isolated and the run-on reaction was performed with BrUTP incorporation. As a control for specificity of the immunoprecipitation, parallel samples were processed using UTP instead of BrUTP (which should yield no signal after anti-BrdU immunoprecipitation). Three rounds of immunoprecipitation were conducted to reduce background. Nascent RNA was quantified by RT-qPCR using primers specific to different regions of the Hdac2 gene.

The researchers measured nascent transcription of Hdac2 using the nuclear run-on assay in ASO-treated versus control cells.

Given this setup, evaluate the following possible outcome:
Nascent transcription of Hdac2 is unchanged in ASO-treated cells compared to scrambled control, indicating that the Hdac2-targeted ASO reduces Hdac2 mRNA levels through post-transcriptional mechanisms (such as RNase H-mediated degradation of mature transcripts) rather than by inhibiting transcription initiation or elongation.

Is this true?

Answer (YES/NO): NO